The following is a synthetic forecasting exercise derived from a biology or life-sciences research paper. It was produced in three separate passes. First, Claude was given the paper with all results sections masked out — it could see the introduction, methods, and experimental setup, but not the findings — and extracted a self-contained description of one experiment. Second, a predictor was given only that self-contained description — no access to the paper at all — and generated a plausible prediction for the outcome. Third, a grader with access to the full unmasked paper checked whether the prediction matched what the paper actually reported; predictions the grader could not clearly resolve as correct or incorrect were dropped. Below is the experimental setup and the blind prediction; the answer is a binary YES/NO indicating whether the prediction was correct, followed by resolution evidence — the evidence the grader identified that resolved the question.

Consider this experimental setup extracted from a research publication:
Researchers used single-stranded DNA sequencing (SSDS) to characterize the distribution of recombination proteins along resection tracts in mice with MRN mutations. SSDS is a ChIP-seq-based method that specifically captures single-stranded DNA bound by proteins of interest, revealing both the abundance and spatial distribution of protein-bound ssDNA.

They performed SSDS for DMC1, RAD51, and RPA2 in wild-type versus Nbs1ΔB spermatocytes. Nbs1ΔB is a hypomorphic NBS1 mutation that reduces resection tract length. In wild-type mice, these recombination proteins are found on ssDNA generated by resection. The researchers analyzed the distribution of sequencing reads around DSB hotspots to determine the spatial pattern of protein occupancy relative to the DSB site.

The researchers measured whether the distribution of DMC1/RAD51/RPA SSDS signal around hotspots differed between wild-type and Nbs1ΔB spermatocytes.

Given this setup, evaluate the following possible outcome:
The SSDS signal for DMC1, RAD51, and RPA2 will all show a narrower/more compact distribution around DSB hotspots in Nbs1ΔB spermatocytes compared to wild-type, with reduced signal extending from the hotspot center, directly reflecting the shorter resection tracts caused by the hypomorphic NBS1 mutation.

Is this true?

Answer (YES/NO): YES